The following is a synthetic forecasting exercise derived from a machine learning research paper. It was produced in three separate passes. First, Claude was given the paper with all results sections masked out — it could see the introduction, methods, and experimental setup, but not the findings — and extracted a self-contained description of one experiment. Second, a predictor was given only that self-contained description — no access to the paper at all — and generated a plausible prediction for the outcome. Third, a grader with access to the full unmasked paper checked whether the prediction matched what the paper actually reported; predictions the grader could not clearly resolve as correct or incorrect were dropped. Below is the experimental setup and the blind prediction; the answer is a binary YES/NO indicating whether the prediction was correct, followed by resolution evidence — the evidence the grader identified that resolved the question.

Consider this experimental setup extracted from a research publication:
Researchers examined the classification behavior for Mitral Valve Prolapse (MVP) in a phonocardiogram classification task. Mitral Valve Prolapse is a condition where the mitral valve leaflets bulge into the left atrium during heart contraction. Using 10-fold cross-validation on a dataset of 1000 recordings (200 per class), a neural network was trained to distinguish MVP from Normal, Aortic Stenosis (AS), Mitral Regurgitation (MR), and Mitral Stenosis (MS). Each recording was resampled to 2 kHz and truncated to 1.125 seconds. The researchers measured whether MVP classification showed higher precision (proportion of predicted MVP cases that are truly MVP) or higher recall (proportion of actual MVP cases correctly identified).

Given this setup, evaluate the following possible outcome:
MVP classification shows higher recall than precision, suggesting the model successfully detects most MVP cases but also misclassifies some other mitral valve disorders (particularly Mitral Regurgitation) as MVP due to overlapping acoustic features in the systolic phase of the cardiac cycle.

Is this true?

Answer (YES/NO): NO